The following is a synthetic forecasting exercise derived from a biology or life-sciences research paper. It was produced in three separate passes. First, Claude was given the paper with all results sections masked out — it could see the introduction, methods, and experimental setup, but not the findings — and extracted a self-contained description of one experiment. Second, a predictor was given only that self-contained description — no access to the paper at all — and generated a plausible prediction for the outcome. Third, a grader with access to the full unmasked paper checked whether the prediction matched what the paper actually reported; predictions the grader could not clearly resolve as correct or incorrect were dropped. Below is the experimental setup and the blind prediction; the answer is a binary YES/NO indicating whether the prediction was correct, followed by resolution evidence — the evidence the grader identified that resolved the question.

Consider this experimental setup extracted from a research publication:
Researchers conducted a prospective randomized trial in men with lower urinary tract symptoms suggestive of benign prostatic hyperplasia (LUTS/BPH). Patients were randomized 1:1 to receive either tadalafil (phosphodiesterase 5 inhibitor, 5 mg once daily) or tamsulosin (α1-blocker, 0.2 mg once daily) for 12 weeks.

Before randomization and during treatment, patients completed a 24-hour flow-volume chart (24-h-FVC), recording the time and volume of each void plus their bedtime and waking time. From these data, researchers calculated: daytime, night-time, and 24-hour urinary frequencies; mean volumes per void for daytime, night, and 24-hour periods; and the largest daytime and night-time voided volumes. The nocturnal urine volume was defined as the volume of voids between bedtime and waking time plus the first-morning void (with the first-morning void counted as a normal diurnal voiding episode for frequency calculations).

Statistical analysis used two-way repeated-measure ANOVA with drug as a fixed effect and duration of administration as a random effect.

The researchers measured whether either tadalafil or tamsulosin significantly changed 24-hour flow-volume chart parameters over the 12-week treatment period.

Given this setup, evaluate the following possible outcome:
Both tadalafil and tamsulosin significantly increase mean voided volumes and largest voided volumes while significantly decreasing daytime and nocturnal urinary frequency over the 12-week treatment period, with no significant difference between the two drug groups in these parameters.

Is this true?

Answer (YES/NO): NO